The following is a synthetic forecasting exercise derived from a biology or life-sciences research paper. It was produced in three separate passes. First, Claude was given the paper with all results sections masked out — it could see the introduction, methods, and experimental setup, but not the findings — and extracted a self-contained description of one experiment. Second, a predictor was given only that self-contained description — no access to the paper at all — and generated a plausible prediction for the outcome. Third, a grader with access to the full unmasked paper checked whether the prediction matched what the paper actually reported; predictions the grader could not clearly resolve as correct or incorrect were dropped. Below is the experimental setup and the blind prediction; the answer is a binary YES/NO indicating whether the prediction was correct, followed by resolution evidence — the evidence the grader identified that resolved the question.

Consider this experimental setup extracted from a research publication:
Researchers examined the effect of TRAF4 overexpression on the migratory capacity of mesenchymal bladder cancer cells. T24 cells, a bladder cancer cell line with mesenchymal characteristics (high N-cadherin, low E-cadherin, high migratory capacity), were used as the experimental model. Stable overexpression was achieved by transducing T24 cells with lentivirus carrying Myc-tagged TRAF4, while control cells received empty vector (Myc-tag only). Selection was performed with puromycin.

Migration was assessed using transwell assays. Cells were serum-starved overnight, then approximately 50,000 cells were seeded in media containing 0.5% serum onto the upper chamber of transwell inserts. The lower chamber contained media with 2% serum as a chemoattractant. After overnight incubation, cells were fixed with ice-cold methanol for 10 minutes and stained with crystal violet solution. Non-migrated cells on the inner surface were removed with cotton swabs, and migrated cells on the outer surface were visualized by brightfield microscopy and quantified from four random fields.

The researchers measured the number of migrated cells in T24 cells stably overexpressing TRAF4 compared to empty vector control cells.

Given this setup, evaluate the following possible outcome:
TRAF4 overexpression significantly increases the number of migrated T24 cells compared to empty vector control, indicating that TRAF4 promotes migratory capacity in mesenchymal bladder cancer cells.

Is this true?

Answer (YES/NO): NO